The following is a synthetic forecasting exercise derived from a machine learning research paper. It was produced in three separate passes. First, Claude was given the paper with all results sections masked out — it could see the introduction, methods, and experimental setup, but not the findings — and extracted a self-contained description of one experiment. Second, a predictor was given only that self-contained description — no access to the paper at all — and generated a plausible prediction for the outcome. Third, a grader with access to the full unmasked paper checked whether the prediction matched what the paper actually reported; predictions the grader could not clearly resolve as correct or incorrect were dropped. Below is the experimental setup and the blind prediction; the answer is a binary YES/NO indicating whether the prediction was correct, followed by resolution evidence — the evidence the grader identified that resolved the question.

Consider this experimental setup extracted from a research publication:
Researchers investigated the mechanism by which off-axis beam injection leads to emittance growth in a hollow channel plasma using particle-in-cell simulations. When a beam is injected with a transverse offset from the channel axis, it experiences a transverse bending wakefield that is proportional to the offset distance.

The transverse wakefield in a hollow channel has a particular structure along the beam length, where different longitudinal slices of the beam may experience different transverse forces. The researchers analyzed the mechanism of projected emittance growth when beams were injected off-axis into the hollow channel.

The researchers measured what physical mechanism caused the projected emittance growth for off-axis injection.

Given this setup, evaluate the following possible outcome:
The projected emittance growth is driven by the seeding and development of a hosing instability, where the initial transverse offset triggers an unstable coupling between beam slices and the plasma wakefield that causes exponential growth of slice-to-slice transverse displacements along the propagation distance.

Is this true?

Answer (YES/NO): NO